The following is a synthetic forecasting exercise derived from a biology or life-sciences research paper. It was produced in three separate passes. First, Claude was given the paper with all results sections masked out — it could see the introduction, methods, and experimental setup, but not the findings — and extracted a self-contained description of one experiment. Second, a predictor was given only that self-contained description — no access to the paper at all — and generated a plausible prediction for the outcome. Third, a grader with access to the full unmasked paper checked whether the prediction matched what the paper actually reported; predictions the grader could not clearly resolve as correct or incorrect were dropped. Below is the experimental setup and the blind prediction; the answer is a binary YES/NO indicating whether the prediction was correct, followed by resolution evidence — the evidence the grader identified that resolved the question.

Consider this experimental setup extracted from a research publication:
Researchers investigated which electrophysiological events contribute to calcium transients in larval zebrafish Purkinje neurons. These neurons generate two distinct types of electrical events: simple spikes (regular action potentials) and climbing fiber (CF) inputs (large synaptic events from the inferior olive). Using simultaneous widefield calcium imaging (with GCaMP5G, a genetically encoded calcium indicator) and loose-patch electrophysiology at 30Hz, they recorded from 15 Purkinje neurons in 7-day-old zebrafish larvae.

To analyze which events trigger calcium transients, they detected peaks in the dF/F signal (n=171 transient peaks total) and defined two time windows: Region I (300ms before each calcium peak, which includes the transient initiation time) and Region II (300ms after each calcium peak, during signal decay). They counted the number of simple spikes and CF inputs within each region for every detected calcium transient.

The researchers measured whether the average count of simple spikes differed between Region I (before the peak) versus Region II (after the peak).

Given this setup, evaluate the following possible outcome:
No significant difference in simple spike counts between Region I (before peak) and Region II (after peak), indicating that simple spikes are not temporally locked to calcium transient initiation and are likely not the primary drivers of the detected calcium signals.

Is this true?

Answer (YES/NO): NO